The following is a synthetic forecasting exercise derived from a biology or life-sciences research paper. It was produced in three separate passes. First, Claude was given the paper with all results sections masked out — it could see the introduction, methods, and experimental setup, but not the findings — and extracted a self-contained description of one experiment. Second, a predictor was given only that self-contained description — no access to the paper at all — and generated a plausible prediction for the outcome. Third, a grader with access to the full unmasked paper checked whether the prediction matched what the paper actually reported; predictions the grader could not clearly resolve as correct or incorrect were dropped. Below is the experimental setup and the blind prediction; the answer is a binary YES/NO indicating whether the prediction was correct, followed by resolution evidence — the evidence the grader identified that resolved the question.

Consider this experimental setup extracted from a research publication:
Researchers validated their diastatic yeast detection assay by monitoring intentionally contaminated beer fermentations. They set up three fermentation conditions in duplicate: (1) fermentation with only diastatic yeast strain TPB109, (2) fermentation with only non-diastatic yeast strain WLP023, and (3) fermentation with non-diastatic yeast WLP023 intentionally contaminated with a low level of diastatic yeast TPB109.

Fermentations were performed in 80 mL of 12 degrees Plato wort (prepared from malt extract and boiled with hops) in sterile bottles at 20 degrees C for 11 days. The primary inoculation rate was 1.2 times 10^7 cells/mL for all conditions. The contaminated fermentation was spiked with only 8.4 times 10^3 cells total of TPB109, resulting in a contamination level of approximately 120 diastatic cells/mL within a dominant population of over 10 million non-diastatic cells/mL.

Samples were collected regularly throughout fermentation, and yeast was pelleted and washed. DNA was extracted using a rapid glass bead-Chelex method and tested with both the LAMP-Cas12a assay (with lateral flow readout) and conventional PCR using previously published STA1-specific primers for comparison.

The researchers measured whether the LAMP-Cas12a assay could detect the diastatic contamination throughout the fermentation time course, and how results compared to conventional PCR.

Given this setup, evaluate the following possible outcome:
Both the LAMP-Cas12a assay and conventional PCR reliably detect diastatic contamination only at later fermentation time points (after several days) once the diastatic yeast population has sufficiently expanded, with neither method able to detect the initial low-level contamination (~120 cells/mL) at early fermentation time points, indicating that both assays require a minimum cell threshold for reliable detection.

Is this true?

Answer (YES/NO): NO